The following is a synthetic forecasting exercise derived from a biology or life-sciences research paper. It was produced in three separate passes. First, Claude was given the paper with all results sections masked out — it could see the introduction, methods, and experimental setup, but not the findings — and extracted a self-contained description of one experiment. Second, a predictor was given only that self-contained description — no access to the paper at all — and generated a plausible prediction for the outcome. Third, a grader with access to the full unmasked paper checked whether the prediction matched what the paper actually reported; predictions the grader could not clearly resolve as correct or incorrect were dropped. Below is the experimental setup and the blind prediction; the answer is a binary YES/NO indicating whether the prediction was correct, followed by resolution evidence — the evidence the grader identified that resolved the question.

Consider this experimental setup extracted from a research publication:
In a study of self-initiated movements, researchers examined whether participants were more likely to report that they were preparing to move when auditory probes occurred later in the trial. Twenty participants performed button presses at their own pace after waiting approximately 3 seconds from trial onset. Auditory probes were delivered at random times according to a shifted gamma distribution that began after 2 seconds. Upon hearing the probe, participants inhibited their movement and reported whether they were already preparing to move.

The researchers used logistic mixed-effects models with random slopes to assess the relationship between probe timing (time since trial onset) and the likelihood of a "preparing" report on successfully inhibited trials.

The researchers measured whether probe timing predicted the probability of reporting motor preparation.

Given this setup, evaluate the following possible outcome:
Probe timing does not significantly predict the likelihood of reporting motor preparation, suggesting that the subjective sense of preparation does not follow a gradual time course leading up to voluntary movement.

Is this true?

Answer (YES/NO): NO